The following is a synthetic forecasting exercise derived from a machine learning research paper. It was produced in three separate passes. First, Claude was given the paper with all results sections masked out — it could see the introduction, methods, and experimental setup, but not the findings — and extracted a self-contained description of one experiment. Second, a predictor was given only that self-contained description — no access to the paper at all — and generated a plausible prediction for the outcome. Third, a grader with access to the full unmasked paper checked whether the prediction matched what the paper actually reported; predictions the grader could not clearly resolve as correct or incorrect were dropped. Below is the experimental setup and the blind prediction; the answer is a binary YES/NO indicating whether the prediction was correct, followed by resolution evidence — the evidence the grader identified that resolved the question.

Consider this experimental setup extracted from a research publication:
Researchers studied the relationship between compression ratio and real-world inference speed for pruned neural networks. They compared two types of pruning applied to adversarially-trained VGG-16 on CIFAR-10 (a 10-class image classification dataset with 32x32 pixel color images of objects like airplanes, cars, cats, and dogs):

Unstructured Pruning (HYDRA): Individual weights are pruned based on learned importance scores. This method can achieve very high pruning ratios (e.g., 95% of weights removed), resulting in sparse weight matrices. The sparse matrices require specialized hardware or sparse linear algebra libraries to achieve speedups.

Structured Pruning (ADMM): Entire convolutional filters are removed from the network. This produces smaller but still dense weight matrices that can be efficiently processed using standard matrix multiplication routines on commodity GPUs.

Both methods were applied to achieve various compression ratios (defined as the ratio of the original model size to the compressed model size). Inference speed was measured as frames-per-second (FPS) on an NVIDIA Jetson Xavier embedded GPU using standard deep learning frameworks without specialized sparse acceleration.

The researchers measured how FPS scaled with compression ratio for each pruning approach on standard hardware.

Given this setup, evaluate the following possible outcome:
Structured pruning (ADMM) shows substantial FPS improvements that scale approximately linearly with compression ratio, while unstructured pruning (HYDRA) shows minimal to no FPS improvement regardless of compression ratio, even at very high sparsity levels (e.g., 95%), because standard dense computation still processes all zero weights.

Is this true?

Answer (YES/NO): NO